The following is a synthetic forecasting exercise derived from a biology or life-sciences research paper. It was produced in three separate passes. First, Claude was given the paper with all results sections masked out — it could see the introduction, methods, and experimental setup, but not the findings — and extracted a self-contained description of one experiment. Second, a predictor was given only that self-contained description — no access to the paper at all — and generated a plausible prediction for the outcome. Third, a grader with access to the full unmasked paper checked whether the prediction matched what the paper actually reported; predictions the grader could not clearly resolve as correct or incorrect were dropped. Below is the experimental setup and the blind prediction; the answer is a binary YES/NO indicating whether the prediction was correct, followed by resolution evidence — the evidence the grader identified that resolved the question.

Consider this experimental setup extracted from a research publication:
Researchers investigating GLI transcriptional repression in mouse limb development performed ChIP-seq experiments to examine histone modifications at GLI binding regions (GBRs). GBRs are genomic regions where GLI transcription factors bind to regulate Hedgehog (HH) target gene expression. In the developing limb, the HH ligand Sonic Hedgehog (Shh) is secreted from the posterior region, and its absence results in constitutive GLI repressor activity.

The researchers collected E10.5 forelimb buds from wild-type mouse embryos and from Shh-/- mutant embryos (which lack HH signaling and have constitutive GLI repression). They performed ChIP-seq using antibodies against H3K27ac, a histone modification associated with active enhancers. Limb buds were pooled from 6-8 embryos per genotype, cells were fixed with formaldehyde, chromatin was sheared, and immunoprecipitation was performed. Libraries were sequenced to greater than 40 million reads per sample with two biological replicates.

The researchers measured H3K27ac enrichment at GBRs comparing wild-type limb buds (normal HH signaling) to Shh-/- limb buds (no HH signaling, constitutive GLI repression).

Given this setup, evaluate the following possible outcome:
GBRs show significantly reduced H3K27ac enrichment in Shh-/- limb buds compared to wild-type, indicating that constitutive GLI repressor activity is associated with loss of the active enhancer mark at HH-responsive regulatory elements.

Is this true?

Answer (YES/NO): NO